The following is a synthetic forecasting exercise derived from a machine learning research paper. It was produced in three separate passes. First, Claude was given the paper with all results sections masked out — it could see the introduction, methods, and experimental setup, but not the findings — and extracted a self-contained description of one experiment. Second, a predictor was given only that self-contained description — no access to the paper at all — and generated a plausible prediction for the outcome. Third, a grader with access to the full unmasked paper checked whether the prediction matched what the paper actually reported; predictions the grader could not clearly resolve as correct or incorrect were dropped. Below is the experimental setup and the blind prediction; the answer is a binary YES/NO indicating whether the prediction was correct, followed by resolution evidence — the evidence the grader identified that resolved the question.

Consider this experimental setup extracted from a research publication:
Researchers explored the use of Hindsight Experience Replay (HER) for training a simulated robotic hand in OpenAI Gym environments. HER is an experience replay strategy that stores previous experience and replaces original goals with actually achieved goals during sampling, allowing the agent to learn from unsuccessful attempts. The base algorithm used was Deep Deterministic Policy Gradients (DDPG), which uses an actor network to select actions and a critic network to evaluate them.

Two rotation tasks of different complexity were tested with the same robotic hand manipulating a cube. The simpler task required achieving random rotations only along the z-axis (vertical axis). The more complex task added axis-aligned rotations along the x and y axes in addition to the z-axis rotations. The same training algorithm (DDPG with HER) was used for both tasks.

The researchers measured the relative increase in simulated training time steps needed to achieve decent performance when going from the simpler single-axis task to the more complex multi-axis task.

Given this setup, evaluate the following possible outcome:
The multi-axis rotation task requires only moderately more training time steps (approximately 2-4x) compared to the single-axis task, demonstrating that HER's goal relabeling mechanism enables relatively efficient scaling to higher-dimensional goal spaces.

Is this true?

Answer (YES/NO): NO